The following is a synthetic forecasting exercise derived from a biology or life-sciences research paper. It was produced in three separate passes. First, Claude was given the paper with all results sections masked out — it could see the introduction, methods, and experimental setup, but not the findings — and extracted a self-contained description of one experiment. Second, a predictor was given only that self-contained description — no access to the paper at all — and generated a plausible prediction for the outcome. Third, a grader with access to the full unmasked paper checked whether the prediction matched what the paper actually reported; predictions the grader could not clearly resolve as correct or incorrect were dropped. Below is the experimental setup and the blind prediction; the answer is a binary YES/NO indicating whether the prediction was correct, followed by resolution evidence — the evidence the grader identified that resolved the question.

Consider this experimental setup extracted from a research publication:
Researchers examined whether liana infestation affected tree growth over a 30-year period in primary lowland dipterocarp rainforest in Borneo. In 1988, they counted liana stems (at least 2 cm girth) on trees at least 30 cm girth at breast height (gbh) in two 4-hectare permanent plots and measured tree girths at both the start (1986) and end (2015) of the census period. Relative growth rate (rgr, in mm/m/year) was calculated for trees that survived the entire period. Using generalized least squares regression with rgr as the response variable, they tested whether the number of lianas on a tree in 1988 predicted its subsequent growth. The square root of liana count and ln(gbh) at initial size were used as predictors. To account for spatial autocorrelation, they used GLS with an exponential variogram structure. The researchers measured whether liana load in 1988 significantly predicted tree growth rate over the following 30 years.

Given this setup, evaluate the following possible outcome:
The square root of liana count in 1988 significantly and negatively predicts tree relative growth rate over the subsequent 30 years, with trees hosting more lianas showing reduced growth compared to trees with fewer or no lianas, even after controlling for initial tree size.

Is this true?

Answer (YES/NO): YES